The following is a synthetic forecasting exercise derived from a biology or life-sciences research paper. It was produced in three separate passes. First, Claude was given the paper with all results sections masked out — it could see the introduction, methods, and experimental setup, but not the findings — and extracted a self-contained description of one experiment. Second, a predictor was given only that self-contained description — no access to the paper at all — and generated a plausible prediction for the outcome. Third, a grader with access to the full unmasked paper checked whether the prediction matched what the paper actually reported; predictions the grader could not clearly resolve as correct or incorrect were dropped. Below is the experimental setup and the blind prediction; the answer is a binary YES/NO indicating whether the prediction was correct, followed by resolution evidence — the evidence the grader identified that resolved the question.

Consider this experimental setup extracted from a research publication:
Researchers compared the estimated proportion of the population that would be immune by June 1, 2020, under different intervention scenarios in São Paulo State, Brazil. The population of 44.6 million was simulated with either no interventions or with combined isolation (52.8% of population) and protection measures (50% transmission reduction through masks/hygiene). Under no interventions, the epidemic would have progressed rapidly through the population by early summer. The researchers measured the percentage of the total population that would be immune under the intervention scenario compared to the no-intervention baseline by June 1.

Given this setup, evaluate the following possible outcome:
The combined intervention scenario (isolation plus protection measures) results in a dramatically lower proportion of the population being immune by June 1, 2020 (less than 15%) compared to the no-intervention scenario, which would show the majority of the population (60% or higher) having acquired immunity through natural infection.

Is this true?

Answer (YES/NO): YES